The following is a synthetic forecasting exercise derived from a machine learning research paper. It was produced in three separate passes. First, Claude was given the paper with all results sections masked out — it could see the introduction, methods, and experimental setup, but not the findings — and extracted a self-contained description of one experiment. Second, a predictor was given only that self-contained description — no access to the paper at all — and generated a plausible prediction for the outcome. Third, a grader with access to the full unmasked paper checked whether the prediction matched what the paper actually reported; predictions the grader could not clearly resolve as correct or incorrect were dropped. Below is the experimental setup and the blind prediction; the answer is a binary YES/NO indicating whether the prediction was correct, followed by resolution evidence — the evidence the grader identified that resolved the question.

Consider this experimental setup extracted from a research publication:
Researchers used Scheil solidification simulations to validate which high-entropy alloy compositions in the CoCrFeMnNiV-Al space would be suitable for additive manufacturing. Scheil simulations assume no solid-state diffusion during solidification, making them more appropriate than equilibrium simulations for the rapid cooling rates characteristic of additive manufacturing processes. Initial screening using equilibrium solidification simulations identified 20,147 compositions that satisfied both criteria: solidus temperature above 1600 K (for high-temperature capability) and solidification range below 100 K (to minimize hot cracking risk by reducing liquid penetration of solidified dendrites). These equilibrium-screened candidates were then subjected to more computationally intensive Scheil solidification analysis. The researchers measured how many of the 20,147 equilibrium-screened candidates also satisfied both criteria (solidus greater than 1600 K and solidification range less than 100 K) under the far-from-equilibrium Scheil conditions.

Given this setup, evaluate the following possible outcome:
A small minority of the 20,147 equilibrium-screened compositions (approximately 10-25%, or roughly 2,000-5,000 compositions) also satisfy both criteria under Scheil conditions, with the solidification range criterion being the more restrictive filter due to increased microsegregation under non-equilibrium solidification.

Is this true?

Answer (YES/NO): NO